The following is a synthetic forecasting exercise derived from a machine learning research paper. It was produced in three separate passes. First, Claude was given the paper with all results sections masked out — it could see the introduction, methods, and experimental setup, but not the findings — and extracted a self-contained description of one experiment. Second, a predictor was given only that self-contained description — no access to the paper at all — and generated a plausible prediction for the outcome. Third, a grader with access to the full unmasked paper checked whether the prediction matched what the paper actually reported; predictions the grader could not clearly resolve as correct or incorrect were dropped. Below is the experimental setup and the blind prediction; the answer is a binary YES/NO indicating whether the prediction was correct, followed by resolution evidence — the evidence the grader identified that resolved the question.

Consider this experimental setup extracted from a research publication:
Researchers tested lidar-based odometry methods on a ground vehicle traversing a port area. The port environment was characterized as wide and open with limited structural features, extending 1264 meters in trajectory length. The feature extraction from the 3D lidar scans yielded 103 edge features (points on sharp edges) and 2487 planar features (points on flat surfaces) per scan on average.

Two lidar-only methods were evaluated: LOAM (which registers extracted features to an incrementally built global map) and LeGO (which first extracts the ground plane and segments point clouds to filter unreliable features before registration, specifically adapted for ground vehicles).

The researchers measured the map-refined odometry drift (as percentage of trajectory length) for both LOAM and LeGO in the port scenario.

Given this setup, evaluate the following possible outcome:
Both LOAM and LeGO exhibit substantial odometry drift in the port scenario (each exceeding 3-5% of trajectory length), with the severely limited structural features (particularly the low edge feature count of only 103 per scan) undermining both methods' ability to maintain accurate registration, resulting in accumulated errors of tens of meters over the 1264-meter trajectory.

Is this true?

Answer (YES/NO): NO